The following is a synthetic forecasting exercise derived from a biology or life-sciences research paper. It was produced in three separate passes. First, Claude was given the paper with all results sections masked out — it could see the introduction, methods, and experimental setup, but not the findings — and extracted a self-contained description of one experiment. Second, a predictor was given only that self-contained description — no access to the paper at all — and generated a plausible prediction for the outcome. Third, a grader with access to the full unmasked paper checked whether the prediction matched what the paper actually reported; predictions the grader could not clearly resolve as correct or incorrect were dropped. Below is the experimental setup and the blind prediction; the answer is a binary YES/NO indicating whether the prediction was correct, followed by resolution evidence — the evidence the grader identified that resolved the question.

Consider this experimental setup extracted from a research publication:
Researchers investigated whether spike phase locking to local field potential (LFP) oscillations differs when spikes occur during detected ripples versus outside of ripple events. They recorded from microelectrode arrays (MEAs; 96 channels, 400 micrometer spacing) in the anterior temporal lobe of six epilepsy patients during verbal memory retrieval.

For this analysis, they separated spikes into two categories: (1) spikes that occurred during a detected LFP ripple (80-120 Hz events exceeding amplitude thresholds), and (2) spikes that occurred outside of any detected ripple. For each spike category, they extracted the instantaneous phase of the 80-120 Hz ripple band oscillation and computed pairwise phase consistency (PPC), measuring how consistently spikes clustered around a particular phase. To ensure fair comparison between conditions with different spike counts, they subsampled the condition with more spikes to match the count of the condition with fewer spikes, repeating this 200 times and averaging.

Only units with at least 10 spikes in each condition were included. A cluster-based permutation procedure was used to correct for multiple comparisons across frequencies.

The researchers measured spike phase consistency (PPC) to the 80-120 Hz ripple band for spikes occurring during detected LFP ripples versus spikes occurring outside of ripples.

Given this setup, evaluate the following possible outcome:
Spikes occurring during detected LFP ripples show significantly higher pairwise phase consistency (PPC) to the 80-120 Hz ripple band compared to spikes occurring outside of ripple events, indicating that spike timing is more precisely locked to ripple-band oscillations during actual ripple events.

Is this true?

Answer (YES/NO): YES